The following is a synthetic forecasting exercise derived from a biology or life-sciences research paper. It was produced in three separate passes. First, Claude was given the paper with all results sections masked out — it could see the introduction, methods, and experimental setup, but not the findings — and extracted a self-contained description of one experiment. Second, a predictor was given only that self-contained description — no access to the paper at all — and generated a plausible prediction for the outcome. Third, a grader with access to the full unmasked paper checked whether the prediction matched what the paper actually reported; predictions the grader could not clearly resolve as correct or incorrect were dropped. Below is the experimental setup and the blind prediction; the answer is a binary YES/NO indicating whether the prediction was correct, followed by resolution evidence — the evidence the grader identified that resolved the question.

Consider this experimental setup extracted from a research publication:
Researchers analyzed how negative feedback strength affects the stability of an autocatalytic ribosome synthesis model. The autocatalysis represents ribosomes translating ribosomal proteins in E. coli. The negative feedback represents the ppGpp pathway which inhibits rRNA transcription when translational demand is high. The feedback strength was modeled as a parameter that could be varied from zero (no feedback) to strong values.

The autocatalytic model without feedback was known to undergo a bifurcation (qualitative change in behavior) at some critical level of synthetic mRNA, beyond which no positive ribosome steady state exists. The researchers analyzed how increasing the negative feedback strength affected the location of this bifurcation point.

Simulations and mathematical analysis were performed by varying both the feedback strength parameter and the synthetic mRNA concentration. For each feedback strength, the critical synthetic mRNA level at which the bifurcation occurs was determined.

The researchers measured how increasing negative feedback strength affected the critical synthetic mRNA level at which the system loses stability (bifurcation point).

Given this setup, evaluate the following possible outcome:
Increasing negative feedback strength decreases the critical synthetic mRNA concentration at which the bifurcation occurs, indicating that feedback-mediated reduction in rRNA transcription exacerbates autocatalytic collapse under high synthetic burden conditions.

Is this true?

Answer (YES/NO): NO